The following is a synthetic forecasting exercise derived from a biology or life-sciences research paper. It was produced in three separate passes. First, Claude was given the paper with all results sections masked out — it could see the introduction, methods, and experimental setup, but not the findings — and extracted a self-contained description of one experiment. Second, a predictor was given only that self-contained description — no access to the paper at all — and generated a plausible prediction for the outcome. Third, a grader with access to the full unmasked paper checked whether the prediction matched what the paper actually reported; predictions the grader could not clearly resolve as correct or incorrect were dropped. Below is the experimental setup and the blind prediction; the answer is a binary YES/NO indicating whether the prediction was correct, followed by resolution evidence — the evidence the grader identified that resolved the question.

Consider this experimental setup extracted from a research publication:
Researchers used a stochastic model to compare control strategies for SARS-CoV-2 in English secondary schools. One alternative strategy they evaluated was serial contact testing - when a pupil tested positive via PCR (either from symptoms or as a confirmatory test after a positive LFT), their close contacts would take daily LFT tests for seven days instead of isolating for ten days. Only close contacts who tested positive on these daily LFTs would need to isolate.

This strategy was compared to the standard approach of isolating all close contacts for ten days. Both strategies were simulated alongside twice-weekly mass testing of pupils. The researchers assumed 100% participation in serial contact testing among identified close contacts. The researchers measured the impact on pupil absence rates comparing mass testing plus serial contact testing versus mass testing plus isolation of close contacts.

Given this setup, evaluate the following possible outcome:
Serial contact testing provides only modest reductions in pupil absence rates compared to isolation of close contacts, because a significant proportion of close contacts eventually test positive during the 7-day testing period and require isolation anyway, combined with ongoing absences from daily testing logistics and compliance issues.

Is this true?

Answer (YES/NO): NO